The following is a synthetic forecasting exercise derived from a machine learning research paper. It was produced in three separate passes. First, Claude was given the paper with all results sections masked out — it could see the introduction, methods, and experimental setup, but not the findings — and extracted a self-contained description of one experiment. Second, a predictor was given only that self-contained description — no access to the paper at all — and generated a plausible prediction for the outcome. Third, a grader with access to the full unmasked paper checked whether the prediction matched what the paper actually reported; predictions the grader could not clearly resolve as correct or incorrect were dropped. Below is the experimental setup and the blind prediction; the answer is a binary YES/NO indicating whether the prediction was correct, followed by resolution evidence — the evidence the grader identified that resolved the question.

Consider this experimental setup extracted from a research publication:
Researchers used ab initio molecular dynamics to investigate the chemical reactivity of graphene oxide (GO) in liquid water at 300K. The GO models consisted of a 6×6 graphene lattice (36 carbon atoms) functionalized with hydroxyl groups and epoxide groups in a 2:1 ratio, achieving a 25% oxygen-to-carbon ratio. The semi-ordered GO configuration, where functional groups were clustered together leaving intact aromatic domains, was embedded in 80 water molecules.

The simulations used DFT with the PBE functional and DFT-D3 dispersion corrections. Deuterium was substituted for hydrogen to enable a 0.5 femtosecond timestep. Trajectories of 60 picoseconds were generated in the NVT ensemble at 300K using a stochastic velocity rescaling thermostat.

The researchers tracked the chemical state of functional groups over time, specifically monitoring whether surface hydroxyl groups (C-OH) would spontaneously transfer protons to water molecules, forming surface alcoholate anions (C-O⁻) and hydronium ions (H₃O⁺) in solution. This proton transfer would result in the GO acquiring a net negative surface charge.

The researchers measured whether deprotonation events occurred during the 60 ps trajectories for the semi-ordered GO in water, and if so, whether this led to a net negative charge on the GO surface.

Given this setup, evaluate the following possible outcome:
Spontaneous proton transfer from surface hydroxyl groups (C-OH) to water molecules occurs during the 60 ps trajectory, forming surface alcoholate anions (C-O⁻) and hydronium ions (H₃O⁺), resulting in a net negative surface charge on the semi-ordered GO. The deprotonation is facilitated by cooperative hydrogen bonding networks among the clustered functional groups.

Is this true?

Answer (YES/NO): YES